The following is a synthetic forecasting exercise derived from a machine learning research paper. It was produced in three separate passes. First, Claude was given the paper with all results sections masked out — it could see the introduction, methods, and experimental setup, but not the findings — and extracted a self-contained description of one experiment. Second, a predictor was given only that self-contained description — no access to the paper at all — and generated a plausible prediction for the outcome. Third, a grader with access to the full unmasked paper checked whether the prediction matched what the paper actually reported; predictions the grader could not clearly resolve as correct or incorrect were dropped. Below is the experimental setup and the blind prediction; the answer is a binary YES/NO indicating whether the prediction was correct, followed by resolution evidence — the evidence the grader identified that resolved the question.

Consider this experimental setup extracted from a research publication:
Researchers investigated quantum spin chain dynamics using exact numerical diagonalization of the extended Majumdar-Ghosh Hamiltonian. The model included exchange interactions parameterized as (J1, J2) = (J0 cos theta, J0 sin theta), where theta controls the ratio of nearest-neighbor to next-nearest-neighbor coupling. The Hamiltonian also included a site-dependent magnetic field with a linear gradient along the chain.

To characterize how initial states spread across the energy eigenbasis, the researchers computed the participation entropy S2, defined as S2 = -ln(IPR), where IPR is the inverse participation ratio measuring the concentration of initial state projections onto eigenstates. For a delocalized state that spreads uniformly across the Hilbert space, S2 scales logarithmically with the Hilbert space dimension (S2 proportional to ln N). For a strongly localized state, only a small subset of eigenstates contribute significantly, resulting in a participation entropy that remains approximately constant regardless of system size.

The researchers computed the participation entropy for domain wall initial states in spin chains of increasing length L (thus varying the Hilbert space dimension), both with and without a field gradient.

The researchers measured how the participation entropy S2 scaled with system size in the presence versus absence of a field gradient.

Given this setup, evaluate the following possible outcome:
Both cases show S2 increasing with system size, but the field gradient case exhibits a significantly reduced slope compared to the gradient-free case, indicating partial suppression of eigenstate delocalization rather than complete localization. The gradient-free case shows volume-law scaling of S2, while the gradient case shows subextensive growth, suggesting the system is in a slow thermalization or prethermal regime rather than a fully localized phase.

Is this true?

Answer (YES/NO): NO